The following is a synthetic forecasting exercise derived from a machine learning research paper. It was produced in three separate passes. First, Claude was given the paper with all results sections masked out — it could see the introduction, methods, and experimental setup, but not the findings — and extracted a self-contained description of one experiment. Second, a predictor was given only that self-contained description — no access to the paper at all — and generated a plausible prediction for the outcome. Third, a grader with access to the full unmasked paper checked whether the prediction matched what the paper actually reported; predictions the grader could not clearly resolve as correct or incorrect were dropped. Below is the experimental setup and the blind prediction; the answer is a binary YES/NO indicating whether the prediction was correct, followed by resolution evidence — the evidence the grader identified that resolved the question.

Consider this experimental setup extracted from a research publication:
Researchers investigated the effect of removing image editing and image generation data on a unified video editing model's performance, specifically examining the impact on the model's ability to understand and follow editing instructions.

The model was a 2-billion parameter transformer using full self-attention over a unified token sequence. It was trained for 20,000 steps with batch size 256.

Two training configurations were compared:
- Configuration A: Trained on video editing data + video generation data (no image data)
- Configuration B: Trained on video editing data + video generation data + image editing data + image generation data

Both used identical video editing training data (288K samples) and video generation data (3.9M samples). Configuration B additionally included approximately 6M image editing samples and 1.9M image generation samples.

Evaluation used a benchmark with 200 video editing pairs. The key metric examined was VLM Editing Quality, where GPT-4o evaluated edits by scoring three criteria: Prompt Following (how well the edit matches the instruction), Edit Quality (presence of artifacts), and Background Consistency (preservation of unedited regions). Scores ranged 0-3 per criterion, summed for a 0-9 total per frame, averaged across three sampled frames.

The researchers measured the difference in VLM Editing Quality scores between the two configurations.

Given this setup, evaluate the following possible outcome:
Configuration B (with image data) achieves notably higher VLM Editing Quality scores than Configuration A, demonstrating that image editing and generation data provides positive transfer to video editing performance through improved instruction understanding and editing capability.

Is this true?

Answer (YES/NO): YES